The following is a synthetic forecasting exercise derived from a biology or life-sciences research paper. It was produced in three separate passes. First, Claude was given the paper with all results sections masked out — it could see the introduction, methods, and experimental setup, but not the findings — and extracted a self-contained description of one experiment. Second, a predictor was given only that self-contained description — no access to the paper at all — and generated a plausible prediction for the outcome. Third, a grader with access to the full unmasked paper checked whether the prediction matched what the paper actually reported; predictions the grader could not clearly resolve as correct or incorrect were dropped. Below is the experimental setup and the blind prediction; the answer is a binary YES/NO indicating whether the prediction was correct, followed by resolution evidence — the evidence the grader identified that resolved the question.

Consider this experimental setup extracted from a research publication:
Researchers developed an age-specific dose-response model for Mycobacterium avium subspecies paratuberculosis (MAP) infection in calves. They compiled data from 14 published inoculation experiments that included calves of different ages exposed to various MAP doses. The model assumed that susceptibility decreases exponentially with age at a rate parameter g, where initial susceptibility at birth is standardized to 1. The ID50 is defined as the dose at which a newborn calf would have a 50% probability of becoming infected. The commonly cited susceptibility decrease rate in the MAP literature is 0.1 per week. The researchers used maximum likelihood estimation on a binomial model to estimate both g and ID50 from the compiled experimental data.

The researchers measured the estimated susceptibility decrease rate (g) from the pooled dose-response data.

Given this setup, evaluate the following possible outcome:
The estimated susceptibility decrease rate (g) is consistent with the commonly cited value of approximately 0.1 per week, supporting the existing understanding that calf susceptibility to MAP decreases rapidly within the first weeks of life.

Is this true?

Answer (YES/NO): NO